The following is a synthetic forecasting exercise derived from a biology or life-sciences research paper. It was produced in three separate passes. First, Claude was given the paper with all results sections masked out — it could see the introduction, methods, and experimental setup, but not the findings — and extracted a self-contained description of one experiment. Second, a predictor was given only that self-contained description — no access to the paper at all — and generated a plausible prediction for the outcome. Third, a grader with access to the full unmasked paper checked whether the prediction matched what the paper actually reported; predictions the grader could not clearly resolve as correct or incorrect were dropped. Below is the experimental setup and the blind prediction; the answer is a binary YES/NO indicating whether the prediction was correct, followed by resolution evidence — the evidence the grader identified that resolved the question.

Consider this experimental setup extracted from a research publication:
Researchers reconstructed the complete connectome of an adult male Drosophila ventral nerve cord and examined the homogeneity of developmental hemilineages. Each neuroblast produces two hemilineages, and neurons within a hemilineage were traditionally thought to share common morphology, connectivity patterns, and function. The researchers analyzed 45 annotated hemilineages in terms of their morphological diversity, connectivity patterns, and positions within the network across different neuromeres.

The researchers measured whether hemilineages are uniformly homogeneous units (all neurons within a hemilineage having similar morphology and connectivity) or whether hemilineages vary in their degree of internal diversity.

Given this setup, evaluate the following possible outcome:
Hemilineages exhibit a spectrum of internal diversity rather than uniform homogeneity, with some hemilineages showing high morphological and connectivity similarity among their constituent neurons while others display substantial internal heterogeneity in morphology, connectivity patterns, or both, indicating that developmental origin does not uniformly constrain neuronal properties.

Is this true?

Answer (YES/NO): YES